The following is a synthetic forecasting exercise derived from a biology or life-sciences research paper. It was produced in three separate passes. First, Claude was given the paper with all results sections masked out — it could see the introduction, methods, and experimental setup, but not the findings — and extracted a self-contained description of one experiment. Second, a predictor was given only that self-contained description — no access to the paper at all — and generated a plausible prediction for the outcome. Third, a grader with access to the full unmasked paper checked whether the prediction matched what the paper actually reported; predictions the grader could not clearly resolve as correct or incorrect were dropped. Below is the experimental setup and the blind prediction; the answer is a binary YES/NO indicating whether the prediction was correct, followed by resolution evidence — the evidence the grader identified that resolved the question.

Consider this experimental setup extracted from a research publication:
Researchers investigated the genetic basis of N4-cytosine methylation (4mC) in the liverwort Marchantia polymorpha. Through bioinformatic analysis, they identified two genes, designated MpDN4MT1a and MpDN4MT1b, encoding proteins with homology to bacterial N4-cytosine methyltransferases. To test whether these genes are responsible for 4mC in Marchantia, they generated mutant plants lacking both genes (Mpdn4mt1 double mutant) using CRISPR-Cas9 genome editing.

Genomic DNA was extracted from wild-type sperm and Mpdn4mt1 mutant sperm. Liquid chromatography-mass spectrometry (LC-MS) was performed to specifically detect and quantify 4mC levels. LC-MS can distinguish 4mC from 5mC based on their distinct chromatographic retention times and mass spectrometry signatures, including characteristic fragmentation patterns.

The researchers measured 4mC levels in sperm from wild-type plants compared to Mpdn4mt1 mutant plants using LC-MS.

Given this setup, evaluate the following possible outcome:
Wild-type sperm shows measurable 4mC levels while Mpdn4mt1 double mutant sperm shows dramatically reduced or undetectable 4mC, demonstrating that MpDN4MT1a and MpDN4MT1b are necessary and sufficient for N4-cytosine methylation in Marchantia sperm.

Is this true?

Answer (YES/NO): YES